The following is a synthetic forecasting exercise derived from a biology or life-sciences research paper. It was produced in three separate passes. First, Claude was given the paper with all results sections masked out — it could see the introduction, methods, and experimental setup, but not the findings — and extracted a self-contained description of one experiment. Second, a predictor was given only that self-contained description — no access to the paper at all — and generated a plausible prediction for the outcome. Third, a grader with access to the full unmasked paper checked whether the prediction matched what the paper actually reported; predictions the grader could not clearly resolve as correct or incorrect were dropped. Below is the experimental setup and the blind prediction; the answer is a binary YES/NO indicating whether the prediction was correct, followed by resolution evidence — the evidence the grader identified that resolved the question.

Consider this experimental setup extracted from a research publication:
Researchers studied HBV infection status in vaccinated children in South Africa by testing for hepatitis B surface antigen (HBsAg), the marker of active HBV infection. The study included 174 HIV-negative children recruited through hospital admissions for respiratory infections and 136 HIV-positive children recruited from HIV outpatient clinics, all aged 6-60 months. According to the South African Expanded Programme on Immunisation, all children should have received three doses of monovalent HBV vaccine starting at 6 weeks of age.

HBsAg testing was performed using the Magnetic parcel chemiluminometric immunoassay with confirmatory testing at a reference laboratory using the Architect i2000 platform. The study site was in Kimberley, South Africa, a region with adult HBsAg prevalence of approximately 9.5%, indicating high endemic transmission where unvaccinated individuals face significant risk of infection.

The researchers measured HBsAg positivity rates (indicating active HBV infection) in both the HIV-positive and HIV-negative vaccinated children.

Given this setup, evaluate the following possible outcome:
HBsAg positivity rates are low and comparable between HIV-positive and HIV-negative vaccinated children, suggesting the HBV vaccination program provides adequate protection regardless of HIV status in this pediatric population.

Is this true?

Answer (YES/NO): NO